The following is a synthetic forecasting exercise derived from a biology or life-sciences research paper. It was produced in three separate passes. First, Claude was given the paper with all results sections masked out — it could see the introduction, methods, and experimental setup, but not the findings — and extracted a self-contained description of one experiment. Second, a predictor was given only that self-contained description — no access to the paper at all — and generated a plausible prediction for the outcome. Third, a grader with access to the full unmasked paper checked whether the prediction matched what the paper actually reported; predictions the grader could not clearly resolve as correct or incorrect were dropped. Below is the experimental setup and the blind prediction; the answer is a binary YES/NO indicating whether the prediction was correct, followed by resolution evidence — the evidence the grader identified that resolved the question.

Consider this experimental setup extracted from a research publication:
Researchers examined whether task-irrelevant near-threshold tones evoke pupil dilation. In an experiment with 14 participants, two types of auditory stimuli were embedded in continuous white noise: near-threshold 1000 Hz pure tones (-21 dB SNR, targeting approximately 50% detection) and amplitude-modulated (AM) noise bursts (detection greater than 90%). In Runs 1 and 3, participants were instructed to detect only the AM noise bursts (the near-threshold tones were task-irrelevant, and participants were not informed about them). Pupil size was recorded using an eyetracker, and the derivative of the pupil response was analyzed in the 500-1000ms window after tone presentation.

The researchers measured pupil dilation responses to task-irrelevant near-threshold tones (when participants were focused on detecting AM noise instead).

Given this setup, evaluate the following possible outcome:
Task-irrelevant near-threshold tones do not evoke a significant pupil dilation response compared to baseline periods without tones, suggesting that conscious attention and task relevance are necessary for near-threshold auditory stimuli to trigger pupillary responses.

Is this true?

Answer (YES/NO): YES